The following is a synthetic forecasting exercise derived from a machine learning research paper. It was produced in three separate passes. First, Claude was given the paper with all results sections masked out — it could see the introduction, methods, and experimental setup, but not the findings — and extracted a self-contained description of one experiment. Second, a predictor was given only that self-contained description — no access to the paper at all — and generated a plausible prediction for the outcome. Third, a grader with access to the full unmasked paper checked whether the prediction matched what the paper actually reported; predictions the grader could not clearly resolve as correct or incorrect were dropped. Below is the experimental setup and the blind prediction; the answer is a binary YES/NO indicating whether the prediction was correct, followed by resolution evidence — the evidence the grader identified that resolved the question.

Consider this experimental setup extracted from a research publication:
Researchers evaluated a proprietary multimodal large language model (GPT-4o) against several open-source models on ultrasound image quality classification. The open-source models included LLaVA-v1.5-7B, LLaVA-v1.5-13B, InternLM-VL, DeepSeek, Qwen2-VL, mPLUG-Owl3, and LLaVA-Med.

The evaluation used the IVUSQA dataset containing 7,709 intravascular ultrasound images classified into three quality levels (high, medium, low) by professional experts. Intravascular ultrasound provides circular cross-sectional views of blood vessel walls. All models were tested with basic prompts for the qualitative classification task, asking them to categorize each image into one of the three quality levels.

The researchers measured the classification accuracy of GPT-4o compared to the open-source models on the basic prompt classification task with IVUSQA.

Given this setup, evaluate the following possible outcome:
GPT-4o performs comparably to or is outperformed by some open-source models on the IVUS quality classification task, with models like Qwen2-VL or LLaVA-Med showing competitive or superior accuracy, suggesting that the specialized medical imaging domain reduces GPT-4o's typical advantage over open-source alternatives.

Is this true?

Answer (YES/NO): YES